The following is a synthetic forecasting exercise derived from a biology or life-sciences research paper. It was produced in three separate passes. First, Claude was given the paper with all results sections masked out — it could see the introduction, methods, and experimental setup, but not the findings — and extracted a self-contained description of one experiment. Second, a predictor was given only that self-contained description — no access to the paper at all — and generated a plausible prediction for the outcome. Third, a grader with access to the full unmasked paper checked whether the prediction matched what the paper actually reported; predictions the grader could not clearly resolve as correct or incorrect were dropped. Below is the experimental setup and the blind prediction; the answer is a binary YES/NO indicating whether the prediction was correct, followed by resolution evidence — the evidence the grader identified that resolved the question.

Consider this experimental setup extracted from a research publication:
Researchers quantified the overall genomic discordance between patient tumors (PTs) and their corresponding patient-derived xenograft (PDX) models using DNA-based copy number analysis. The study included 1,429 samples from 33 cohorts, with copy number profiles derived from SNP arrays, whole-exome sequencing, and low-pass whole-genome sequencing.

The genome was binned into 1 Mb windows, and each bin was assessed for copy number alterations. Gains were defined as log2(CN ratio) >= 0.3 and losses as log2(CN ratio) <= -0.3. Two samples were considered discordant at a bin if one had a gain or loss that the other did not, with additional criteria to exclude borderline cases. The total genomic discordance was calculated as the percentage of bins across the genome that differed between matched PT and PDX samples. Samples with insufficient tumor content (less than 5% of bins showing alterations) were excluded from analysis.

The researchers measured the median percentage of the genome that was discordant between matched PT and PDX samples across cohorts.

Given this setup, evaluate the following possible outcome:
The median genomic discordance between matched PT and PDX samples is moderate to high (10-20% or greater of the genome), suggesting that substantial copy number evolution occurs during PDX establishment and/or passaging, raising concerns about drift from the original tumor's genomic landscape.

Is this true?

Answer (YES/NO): YES